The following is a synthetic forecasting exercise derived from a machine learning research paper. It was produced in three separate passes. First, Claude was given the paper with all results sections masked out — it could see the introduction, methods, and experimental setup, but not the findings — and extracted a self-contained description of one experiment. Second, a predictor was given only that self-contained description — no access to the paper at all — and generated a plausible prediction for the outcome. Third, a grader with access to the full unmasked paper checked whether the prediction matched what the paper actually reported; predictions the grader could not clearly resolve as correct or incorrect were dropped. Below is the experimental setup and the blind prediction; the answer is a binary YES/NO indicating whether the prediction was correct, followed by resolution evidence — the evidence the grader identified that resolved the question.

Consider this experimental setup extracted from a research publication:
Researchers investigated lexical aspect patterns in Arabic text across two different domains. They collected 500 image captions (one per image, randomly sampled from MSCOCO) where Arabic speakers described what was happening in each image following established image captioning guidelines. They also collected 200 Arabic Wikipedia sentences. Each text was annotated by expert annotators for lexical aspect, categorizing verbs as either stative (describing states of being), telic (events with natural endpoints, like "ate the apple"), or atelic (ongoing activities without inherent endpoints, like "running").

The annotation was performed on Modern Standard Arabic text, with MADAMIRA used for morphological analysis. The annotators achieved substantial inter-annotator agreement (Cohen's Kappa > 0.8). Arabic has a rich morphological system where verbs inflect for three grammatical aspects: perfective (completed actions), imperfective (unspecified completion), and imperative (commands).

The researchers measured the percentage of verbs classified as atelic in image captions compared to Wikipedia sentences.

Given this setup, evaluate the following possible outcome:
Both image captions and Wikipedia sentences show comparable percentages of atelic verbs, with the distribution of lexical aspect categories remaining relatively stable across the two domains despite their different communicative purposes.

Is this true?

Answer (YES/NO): NO